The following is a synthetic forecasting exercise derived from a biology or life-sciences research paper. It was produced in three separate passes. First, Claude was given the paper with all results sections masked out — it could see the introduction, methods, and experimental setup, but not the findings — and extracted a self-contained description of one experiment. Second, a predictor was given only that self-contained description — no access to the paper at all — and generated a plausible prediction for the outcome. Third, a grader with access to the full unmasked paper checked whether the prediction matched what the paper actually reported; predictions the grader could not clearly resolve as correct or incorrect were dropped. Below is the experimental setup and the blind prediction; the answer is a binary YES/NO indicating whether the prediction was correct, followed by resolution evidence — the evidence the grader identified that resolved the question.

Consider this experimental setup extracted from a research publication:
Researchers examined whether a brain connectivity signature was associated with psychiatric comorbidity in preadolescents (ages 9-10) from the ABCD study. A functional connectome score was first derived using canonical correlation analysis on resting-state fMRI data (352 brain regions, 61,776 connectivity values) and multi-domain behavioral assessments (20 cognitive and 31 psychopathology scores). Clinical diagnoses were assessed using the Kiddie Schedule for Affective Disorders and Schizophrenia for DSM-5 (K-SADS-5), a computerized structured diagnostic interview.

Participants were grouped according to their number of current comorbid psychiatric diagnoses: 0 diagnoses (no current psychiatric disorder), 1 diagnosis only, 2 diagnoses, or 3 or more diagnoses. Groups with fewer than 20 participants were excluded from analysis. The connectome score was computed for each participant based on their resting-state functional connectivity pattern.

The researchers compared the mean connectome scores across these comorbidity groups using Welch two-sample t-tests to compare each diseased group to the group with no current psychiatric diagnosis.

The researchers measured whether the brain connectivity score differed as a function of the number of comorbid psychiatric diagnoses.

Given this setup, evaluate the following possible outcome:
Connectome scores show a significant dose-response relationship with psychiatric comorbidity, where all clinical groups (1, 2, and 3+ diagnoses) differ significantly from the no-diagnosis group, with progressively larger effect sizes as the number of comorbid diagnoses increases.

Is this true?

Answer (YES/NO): NO